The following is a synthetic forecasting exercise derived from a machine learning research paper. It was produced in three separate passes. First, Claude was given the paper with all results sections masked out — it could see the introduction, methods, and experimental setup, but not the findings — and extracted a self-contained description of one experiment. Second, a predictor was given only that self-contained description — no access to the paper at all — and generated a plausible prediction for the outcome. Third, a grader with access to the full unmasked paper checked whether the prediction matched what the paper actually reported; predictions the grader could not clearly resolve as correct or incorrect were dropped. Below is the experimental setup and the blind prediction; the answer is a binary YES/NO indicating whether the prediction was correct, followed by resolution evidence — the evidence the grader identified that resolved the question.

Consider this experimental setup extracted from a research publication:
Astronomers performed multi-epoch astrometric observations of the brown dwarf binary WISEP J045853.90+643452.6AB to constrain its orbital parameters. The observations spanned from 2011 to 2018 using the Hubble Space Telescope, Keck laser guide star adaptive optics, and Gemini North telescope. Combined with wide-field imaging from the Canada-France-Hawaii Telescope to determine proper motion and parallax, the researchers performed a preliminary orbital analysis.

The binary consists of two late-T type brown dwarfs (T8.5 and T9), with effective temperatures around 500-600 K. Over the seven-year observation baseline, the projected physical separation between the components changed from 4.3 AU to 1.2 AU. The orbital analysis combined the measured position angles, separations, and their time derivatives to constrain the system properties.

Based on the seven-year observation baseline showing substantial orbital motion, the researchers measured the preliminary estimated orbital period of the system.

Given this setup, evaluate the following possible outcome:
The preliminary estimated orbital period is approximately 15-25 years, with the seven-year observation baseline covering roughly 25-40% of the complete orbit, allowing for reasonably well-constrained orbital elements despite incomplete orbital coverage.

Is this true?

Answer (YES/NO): NO